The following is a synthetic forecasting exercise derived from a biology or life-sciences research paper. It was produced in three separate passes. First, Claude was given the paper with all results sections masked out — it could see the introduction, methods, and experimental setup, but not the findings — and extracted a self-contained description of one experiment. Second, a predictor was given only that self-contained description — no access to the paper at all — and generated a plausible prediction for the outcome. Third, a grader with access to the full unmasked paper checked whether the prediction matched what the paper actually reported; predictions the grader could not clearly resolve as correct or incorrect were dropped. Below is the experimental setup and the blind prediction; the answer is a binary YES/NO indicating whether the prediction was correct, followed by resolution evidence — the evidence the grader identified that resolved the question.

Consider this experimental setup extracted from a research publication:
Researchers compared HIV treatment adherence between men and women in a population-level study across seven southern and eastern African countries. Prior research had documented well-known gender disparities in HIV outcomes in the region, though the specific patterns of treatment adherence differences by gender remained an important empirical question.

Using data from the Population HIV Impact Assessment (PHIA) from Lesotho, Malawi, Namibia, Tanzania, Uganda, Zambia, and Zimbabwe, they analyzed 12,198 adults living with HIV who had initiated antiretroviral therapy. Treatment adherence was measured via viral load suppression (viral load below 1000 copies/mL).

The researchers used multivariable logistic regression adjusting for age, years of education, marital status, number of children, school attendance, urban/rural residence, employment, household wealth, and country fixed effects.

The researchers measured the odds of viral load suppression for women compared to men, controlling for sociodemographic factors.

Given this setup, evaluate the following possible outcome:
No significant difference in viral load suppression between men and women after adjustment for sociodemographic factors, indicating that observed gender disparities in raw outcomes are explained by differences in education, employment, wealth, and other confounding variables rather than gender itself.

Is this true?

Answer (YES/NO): NO